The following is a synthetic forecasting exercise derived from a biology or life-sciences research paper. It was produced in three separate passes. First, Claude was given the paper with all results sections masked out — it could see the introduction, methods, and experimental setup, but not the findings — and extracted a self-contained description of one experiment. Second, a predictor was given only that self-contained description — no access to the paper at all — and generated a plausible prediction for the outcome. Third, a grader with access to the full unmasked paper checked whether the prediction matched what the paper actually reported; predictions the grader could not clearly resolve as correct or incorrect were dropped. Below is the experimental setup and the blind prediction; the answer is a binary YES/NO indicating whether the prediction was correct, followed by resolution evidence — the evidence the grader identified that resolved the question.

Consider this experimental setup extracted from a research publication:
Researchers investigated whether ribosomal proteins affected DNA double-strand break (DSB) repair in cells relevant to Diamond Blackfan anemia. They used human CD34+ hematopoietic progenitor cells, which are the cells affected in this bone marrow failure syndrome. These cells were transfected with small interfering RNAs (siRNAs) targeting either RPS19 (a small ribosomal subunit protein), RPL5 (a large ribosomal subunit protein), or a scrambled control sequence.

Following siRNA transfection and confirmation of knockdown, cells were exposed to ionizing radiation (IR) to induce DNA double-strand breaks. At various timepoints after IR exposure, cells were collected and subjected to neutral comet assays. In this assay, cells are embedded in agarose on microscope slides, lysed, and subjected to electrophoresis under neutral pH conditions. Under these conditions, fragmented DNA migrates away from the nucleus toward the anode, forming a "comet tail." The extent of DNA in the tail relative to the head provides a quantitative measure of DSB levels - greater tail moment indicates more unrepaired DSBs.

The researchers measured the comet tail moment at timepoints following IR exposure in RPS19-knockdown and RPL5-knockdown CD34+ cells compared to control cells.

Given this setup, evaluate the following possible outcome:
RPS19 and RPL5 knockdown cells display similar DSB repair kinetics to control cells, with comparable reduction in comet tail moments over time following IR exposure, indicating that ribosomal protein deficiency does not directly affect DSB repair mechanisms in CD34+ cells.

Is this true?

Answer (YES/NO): NO